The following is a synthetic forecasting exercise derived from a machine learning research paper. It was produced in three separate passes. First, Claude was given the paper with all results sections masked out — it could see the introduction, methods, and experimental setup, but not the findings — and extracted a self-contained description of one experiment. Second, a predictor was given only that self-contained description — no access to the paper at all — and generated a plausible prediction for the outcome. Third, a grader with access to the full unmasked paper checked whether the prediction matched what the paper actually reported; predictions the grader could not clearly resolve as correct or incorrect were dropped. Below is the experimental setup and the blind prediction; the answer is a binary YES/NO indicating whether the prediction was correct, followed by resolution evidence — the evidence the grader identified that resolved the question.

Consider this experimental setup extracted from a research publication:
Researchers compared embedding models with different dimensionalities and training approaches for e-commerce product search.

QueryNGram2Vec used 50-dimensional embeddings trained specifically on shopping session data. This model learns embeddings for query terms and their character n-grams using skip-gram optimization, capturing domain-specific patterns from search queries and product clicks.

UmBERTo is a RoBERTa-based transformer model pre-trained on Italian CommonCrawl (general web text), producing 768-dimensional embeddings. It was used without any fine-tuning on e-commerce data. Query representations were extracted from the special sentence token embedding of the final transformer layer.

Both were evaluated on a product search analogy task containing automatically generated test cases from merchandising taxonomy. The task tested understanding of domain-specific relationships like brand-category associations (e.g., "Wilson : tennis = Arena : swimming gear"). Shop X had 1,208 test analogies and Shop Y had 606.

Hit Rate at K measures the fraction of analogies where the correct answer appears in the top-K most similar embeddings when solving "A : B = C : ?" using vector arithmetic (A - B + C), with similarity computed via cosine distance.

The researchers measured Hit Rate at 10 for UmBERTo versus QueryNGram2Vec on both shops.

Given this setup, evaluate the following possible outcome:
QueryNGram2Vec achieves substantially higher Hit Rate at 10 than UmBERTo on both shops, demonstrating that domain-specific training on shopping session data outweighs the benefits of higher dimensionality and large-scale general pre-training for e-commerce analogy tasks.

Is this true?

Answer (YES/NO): YES